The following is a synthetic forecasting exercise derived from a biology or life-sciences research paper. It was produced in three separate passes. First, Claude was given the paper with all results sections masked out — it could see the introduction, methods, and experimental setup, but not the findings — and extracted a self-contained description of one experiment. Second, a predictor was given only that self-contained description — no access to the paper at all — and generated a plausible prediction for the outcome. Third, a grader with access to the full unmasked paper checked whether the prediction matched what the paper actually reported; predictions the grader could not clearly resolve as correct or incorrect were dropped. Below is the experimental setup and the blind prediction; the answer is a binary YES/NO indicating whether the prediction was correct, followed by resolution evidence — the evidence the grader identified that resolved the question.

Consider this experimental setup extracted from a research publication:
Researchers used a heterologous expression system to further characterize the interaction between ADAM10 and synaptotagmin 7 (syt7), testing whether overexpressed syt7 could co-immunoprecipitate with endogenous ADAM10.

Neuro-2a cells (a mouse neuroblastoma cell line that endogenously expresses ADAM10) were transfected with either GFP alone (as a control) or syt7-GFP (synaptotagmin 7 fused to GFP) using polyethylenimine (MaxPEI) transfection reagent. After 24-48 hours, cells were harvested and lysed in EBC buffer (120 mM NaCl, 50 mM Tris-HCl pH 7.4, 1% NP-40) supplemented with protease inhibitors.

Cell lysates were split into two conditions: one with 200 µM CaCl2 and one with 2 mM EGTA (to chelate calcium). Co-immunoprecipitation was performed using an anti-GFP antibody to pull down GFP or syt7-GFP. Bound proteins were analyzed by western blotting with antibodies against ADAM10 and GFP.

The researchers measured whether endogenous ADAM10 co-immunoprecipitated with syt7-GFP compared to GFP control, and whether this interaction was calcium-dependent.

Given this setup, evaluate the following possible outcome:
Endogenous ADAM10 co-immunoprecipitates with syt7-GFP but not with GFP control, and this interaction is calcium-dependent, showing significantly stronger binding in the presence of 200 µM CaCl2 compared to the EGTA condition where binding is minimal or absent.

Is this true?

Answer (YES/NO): NO